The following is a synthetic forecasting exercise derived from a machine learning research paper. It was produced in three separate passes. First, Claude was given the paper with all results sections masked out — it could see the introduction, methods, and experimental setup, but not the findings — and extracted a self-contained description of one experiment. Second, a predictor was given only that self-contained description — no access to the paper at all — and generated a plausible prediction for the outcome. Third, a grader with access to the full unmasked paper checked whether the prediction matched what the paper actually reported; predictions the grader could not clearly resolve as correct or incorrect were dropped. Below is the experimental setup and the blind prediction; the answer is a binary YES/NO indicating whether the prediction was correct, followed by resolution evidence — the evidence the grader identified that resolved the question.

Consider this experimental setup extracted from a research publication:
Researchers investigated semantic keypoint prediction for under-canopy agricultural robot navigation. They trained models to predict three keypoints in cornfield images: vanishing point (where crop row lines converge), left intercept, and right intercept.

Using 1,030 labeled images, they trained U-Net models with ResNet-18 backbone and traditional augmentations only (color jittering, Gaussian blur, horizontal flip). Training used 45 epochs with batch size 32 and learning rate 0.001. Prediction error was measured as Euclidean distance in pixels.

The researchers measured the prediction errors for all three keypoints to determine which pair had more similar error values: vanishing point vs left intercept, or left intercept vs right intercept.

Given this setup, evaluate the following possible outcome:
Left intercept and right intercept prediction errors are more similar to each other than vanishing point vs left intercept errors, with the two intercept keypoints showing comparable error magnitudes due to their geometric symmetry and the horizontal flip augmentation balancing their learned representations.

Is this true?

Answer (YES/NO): NO